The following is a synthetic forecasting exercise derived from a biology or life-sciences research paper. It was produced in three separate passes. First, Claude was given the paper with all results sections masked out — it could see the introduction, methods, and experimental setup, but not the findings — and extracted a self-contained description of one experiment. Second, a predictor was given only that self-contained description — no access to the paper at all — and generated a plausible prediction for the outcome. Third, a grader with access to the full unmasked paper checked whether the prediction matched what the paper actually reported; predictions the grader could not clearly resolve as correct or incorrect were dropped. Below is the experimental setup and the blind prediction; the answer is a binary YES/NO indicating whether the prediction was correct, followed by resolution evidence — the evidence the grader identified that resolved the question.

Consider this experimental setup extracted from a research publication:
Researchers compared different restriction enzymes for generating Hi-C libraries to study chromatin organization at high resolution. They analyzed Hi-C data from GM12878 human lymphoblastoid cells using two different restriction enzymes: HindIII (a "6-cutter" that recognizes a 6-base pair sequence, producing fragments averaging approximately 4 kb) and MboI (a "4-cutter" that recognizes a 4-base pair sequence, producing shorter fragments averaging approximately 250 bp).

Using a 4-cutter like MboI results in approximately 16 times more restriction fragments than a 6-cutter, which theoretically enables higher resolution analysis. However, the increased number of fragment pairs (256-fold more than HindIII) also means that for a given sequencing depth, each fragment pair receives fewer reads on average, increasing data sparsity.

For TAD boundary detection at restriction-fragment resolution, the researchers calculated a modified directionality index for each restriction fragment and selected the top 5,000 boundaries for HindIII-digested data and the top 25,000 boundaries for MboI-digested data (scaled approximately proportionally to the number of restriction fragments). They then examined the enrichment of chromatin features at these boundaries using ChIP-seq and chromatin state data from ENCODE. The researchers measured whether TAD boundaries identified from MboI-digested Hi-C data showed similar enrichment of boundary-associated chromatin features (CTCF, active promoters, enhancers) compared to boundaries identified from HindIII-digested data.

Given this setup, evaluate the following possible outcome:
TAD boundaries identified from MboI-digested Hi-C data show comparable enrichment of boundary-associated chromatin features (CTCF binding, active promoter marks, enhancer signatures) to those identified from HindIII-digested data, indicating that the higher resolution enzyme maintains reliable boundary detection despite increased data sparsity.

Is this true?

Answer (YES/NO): NO